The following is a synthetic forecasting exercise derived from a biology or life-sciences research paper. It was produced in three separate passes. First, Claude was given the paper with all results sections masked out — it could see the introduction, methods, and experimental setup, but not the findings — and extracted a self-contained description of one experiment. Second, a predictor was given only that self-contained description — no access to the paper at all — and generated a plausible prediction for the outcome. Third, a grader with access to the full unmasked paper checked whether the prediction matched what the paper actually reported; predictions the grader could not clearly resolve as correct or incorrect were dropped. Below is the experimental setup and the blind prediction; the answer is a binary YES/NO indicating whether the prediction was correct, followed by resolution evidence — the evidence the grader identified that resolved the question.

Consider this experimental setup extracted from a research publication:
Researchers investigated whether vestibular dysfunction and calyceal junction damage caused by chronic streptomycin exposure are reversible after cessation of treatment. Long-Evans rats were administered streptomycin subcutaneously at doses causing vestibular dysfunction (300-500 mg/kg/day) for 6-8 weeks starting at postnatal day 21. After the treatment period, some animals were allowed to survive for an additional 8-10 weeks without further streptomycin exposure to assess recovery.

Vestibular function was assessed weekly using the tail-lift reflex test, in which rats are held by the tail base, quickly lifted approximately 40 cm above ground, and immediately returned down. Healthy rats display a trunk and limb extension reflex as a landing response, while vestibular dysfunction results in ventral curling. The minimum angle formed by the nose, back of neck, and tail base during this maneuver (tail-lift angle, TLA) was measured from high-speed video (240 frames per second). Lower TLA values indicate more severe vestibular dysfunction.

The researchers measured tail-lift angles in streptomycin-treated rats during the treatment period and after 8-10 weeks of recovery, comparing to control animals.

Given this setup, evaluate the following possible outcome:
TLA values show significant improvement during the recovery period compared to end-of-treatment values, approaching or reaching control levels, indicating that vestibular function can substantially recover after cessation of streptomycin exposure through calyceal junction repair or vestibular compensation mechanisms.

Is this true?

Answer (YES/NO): YES